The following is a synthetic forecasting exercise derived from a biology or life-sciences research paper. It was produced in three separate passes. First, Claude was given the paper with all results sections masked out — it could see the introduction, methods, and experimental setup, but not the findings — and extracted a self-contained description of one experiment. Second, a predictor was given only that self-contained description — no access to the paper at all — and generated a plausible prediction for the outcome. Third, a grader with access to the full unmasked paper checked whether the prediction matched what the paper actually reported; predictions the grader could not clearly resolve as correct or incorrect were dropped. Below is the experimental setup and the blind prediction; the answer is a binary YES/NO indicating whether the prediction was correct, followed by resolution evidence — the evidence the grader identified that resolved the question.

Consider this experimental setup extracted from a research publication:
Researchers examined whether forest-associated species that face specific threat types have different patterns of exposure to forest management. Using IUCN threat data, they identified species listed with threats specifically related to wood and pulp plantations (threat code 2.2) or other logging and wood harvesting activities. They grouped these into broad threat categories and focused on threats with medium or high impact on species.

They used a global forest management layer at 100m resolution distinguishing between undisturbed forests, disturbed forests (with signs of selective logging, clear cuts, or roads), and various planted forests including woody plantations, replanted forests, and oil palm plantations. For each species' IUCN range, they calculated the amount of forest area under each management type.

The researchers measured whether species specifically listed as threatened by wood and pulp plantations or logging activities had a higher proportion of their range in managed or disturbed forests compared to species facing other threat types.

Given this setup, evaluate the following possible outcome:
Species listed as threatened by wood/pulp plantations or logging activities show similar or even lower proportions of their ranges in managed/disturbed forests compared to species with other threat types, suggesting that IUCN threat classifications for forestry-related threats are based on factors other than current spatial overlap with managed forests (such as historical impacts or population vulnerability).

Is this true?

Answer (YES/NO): YES